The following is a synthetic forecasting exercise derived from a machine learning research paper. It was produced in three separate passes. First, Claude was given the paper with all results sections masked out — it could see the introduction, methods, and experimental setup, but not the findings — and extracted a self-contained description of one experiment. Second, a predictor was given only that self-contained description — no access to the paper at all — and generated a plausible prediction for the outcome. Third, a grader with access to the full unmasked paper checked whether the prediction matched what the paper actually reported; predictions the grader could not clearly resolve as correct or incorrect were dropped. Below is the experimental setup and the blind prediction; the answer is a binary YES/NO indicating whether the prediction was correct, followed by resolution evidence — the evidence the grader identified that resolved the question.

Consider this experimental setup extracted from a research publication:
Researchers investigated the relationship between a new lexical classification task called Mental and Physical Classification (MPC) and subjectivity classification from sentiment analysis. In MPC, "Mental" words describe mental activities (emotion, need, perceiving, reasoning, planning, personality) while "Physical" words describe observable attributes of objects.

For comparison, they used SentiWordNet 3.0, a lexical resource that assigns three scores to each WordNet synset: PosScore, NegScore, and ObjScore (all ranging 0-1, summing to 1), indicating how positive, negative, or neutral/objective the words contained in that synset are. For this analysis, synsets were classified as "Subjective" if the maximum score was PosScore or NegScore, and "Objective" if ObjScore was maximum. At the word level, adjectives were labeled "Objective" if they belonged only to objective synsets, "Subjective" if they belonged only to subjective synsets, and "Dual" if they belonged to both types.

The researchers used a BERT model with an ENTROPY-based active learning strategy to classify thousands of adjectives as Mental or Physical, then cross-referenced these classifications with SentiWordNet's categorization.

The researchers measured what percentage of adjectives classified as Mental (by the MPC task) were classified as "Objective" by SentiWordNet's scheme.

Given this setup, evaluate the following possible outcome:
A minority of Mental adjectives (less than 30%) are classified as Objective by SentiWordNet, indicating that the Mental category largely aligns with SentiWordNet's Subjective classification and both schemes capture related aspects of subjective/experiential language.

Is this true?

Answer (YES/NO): NO